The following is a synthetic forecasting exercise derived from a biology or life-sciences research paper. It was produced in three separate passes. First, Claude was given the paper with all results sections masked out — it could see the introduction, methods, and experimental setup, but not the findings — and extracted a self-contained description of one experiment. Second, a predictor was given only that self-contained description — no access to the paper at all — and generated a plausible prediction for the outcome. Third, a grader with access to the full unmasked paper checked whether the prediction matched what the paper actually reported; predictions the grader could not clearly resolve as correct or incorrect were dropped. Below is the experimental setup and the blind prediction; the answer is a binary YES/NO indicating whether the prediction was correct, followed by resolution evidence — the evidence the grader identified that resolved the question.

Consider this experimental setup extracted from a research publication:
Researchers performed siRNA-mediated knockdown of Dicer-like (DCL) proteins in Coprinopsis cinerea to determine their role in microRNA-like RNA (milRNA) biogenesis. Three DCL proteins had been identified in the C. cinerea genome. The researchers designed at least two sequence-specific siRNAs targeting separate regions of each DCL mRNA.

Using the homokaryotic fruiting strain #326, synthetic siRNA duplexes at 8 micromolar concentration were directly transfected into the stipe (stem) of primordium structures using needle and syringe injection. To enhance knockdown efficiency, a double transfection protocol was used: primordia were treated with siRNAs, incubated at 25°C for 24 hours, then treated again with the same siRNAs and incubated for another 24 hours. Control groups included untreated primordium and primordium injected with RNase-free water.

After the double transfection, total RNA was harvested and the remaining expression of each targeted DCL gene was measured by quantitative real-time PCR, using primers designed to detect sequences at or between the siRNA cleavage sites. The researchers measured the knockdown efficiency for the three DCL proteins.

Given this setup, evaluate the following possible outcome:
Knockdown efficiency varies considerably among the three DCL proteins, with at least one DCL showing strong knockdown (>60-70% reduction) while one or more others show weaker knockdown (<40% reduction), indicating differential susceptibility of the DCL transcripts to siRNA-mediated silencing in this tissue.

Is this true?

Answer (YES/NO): NO